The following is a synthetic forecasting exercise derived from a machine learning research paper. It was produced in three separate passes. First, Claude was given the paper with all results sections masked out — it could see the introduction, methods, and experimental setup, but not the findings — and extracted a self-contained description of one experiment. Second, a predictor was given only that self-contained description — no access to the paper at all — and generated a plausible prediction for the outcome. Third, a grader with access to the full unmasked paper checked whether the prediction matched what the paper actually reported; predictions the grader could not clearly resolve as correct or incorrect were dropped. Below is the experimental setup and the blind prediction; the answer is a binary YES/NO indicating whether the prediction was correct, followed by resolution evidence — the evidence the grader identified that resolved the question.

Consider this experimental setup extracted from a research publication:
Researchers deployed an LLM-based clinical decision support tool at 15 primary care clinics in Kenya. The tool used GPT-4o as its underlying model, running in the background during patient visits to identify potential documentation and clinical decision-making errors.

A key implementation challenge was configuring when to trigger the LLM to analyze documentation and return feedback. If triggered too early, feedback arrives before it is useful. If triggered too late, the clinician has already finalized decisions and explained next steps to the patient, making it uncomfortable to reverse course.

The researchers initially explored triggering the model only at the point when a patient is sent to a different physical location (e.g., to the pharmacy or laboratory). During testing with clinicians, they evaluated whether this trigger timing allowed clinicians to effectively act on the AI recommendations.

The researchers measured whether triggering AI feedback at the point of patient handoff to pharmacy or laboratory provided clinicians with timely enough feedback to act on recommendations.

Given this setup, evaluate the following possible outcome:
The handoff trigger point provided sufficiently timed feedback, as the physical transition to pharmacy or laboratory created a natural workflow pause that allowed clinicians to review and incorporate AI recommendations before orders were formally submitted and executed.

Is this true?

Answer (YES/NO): NO